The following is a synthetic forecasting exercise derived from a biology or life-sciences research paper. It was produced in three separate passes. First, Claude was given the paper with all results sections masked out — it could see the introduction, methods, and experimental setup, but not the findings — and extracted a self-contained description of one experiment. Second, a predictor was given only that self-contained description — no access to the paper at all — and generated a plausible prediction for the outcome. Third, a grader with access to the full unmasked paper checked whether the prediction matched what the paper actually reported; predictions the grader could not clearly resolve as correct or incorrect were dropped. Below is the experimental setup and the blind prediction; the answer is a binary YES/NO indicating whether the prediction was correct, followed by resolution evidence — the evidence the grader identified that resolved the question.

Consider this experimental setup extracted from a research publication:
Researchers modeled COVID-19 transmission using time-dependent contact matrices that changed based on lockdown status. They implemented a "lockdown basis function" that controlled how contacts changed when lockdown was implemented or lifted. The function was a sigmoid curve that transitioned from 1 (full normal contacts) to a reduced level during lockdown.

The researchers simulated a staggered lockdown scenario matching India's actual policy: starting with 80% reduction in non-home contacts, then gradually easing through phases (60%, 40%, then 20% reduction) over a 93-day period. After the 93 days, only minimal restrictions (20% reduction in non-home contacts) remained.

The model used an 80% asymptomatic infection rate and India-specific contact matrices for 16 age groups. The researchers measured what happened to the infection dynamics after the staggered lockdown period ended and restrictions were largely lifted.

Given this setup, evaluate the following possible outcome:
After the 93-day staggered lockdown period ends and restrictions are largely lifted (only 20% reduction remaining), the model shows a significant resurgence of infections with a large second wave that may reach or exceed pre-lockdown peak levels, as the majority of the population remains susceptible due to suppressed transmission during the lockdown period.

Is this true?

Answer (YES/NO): NO